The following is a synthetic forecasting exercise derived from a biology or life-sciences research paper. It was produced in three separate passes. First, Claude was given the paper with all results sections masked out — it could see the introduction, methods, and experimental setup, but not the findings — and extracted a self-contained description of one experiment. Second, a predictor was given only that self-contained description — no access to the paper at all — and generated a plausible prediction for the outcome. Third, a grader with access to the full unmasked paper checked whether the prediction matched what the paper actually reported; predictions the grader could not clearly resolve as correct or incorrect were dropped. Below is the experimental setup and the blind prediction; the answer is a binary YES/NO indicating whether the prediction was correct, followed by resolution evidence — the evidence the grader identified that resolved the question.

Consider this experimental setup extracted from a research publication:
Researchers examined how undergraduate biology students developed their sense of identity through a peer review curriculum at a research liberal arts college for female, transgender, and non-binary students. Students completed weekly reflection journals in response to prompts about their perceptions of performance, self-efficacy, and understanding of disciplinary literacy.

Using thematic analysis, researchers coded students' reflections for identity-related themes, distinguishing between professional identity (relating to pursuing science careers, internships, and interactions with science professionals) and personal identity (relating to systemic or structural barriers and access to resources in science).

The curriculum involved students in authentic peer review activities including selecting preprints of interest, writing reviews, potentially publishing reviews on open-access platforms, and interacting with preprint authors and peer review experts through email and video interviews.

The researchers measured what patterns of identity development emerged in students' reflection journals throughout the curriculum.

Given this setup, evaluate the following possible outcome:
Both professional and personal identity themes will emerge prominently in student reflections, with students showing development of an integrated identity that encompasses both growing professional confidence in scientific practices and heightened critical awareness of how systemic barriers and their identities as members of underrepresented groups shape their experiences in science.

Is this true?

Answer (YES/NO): NO